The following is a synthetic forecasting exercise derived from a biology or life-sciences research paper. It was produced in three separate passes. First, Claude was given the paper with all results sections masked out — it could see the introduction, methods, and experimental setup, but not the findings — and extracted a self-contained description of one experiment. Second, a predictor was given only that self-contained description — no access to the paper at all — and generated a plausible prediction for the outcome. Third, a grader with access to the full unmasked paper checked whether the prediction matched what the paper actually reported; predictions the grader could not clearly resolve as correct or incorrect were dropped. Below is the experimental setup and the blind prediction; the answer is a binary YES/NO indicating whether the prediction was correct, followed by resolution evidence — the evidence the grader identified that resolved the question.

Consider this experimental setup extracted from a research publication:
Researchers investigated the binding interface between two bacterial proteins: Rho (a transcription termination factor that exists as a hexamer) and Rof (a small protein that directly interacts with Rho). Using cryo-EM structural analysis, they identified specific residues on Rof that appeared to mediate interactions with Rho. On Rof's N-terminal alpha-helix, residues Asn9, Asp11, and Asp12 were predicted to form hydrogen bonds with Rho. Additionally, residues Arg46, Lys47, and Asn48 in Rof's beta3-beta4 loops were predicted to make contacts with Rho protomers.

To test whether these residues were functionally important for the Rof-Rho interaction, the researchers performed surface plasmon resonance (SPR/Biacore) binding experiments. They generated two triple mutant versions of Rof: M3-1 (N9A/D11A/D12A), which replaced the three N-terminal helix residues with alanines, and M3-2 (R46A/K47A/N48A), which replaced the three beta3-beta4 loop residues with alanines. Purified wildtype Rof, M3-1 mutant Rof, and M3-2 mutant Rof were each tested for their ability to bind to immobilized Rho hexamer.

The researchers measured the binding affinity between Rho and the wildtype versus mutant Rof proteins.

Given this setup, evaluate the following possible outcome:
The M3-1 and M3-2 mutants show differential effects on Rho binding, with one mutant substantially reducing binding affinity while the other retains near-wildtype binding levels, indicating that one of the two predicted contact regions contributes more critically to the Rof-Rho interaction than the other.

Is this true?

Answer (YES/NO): NO